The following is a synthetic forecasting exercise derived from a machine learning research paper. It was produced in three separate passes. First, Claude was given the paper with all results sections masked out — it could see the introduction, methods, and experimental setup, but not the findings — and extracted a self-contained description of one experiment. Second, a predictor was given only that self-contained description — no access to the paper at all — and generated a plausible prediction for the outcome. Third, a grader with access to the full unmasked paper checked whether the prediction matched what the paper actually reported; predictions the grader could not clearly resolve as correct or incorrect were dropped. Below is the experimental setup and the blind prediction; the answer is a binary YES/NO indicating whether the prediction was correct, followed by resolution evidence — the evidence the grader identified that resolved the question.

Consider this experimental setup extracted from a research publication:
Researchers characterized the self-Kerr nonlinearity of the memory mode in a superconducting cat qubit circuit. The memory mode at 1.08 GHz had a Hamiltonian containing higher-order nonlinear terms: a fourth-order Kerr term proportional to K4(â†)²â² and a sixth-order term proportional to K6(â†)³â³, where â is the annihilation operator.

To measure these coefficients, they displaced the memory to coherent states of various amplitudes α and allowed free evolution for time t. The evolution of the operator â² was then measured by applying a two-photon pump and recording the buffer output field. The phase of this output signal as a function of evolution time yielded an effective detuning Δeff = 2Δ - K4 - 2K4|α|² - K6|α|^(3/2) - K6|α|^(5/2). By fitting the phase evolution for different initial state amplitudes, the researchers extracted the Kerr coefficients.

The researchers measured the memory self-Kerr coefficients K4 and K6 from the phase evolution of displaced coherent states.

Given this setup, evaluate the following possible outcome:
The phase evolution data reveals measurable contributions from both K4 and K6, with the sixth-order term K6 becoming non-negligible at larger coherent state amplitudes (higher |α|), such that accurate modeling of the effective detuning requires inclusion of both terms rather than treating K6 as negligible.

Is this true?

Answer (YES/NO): NO